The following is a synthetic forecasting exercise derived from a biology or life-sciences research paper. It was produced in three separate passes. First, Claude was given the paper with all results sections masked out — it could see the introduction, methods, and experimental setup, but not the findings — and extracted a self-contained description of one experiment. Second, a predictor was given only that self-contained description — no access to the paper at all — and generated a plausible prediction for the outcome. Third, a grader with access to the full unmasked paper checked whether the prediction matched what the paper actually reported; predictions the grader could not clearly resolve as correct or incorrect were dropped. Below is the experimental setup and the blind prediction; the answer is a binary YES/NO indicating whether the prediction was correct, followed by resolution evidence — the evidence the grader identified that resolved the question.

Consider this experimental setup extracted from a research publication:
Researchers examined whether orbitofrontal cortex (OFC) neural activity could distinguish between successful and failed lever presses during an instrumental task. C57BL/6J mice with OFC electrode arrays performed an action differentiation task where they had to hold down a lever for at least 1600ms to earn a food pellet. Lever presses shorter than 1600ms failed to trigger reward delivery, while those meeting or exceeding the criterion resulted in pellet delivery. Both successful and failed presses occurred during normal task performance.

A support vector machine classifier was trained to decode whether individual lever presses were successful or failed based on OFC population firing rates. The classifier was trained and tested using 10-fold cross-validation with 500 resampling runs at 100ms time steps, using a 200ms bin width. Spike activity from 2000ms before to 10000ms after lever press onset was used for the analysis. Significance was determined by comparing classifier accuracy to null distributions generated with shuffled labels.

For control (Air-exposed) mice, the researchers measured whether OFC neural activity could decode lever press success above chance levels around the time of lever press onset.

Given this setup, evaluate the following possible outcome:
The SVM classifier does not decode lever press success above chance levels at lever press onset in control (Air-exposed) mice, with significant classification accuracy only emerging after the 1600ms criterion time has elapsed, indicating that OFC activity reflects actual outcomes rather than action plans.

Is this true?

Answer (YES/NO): YES